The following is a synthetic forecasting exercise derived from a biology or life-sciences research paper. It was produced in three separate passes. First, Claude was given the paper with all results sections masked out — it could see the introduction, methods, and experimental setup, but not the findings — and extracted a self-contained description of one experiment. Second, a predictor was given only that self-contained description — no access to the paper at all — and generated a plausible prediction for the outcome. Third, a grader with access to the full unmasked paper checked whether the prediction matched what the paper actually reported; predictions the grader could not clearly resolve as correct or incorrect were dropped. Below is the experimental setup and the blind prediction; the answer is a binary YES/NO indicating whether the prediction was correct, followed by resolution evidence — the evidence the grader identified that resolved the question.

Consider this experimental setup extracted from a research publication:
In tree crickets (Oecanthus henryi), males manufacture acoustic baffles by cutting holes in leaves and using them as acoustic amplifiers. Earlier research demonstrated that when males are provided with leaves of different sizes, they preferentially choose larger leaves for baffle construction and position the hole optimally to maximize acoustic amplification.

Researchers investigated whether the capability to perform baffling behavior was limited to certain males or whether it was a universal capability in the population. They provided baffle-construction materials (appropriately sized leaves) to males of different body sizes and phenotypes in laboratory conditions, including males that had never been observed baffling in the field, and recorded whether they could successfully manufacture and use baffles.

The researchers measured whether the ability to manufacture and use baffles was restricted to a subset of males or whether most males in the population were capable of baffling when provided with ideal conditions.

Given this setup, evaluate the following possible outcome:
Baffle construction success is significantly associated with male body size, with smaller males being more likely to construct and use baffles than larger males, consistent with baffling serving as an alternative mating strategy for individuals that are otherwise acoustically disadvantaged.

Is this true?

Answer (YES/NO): NO